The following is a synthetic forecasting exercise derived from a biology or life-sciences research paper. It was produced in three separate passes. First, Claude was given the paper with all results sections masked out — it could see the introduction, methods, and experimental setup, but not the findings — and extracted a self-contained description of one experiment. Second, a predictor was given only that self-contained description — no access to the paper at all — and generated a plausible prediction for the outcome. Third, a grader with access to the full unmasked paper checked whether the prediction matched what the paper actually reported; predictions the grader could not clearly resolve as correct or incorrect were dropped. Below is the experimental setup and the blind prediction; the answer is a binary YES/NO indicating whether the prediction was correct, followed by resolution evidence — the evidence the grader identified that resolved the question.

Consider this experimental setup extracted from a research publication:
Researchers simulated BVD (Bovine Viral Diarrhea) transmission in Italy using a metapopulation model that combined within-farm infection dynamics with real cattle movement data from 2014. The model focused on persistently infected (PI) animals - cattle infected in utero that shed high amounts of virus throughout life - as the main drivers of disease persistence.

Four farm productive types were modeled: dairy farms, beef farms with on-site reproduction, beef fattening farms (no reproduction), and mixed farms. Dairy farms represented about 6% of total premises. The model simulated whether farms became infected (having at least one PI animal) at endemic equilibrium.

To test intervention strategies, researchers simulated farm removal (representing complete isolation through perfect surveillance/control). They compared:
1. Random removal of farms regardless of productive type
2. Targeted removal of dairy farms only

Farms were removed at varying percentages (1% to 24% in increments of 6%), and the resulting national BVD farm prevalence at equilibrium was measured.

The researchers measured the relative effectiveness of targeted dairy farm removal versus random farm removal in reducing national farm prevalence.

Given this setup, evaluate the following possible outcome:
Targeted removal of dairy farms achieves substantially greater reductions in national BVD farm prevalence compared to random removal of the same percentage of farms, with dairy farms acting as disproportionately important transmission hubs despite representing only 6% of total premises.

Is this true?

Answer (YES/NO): NO